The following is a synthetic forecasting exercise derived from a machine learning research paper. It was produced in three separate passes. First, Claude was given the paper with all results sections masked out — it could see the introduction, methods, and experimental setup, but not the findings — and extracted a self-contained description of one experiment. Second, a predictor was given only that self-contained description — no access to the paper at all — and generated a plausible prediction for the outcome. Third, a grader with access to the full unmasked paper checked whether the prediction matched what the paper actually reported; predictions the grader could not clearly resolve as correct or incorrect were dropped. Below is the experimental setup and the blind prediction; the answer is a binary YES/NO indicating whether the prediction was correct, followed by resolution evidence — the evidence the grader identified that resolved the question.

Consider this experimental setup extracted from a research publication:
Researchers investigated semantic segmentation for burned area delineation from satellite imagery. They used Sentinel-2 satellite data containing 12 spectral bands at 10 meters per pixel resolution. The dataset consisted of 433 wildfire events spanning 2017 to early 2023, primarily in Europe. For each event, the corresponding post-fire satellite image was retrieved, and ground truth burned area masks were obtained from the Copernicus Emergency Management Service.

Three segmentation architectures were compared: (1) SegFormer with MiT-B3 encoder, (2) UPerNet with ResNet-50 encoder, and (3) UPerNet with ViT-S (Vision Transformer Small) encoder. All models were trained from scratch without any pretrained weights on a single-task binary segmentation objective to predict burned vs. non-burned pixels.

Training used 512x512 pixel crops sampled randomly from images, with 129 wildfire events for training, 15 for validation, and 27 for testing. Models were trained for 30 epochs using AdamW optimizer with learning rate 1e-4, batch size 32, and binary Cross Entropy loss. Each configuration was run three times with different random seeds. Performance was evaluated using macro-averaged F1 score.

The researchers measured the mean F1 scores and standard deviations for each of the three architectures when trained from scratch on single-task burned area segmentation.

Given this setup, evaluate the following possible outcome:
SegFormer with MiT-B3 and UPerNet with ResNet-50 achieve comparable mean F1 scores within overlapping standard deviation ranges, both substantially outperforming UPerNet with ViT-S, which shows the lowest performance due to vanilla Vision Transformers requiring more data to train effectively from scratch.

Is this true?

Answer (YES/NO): NO